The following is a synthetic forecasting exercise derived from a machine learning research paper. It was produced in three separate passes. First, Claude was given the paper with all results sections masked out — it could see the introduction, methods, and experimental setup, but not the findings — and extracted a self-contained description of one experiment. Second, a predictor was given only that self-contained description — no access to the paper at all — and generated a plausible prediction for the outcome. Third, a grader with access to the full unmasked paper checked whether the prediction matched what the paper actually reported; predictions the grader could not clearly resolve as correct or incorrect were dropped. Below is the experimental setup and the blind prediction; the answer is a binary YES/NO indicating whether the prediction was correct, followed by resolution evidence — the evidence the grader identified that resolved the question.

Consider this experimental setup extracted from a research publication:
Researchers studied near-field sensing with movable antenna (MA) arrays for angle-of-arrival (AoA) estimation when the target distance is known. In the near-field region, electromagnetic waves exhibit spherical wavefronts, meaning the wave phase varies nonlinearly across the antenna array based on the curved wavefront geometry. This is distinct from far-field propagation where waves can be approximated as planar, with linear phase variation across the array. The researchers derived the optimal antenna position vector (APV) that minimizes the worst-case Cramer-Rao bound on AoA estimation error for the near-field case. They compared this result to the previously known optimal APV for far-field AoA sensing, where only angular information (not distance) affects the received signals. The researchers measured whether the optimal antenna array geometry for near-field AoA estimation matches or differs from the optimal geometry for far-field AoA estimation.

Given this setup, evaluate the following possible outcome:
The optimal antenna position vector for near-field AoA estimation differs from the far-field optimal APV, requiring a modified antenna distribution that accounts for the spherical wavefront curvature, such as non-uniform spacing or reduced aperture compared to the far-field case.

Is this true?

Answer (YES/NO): NO